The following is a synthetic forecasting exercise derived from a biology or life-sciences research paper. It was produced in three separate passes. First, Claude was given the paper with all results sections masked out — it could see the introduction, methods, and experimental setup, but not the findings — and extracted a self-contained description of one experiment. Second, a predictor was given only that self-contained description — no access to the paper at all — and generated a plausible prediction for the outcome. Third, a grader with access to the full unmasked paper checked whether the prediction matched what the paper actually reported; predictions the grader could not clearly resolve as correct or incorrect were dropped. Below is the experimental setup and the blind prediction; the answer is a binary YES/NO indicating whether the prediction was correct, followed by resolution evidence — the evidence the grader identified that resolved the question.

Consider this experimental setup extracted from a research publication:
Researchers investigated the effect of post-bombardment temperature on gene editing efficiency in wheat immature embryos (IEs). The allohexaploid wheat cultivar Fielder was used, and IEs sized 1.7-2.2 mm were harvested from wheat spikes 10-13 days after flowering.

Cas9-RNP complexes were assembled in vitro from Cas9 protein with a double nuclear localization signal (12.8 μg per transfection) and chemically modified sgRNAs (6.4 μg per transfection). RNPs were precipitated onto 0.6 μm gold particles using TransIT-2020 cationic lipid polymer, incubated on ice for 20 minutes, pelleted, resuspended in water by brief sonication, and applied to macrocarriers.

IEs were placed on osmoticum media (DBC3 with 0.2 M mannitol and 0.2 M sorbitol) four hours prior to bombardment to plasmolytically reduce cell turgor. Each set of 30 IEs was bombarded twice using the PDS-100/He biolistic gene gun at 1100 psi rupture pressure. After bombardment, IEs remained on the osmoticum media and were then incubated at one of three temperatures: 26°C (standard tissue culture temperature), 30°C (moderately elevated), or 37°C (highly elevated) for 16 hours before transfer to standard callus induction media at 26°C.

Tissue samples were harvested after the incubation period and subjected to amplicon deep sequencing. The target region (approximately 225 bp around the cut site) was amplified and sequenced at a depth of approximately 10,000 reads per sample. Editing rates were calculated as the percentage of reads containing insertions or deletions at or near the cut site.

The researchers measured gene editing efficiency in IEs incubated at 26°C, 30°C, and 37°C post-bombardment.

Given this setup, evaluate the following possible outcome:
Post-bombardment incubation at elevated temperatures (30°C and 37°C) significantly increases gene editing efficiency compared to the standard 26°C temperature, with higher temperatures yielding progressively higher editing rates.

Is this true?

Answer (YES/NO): NO